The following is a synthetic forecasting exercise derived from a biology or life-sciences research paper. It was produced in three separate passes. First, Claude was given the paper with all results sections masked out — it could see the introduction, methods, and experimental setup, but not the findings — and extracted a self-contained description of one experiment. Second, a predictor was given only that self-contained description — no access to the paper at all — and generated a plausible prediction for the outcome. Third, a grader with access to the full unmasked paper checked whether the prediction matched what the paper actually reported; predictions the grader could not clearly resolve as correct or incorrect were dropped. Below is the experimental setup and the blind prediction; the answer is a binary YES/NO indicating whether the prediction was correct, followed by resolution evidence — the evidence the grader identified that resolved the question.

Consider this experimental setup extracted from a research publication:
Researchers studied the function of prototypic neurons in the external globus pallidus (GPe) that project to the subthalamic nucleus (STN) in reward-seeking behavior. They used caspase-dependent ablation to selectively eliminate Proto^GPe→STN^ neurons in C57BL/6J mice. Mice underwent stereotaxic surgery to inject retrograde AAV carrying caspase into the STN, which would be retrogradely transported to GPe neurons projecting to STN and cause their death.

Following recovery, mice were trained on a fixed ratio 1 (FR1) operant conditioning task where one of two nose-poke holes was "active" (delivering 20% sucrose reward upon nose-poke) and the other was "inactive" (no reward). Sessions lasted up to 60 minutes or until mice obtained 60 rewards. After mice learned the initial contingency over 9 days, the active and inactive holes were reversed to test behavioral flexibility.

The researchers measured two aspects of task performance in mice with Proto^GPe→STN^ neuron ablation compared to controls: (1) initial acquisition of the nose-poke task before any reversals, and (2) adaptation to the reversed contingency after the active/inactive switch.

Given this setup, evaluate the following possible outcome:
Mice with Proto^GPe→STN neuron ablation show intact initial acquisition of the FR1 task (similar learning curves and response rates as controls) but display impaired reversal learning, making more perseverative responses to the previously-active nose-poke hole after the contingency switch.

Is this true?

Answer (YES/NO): YES